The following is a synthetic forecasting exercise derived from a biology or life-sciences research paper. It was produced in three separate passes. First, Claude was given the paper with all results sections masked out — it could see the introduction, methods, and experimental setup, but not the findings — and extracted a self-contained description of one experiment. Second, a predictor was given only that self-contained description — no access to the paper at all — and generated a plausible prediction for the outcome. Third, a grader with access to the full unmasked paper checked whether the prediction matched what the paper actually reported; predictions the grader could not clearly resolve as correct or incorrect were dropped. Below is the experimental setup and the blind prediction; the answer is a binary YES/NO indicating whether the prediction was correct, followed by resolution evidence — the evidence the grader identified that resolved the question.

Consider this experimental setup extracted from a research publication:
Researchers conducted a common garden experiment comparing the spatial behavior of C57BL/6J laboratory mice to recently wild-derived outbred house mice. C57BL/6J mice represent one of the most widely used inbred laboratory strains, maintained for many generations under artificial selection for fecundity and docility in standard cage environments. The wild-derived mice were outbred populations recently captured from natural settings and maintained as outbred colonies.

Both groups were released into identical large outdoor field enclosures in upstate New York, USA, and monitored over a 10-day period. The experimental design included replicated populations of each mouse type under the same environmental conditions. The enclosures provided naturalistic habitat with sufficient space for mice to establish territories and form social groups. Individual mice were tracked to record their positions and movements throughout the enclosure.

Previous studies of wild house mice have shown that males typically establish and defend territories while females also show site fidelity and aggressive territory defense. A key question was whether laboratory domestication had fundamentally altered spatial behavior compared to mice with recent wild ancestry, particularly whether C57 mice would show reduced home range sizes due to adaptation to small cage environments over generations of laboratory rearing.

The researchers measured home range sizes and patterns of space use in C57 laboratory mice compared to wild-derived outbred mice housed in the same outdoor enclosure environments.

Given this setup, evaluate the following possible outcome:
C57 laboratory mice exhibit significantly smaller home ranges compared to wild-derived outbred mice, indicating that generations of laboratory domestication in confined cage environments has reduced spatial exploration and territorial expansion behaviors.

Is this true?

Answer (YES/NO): NO